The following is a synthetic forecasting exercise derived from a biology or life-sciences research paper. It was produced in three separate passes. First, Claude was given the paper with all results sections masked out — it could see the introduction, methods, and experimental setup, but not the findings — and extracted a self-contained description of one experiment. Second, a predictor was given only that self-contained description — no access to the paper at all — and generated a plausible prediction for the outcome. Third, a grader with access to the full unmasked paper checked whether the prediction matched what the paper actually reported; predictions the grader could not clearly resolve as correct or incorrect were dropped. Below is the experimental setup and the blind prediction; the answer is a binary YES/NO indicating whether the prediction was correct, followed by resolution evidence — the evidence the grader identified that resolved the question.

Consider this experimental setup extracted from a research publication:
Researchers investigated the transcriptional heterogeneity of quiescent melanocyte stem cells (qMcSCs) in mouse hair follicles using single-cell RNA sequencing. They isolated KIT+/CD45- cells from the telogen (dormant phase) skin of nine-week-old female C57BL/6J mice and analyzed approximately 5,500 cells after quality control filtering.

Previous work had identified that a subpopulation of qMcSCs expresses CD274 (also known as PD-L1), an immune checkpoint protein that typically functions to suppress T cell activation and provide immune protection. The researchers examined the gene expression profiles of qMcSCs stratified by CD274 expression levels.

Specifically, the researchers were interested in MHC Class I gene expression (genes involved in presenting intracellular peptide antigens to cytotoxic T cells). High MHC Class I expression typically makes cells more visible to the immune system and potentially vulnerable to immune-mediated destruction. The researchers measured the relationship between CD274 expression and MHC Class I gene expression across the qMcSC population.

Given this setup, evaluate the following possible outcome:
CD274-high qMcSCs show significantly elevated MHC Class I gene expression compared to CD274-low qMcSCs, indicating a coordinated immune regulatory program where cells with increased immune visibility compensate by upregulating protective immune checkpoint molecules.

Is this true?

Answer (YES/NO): YES